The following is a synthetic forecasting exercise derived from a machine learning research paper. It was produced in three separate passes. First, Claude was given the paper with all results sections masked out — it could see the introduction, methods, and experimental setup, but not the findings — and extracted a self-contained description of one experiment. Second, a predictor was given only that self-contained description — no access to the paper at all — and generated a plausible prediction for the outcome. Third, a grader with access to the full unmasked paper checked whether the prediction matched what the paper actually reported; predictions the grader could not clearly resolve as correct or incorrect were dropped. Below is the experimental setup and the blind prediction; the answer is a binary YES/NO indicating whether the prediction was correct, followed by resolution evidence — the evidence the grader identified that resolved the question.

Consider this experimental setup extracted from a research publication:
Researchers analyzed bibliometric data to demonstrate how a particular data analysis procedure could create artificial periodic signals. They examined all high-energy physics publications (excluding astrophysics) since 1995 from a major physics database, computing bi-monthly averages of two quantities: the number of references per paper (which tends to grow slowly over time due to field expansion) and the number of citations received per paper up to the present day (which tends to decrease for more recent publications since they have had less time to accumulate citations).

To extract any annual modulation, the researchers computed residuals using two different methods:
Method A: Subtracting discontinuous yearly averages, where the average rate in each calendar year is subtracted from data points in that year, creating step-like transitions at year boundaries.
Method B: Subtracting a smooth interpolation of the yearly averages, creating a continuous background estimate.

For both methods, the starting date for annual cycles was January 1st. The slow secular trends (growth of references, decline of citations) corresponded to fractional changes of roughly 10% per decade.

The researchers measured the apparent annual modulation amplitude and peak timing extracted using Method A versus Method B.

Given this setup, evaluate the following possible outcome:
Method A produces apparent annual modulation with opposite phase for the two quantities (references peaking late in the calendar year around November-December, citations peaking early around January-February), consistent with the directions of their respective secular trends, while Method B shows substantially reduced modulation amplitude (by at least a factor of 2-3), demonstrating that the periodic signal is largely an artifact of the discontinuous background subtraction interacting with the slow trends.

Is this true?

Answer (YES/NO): NO